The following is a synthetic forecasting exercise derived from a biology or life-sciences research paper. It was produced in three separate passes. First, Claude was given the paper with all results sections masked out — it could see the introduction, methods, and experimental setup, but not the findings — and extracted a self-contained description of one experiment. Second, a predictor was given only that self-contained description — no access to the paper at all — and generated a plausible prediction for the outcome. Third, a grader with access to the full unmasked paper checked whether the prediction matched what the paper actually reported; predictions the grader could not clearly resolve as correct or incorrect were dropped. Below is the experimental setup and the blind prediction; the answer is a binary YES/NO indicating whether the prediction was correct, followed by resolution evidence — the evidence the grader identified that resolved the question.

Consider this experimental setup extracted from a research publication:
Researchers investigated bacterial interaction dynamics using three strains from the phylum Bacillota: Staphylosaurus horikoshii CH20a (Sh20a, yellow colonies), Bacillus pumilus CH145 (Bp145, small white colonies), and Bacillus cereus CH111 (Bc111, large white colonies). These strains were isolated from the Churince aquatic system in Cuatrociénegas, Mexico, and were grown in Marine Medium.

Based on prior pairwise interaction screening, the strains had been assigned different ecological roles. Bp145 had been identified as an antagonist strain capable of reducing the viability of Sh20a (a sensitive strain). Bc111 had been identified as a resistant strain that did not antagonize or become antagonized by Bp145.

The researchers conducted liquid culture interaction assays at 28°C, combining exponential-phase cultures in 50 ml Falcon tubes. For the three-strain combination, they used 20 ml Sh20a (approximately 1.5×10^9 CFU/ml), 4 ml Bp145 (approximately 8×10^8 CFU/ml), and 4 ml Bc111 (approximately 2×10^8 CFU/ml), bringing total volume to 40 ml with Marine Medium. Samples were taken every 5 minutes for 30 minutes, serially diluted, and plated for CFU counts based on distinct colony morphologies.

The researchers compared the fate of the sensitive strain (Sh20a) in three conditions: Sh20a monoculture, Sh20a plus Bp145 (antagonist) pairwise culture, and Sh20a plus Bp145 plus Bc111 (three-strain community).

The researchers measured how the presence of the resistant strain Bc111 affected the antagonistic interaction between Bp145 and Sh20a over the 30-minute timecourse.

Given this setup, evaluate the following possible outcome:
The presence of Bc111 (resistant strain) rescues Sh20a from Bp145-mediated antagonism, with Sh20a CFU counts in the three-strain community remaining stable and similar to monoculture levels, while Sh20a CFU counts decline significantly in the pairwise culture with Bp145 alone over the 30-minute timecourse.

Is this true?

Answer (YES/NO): YES